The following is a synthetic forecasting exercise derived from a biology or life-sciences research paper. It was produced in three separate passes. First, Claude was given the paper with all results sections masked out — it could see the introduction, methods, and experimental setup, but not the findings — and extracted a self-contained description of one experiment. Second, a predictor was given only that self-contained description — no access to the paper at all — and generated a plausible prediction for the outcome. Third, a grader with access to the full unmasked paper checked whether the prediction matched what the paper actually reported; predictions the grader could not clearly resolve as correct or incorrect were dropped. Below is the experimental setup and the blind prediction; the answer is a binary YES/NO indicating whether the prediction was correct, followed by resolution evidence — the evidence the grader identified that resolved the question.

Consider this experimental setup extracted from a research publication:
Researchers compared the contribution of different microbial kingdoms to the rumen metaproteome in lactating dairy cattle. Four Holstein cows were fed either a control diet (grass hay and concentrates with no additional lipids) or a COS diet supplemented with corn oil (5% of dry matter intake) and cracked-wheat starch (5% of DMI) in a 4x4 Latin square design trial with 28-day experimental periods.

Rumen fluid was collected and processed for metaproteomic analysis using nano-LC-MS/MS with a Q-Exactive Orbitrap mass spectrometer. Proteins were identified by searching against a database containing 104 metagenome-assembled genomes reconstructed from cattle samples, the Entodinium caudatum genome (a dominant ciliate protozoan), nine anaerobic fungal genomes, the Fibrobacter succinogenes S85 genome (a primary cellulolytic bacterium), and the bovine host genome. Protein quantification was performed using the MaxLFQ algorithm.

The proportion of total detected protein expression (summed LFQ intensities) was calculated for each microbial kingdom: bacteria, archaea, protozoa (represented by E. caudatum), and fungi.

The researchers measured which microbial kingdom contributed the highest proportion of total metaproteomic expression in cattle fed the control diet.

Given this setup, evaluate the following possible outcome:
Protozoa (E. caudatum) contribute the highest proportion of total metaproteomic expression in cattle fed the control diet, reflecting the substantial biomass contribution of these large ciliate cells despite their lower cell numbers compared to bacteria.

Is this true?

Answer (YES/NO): YES